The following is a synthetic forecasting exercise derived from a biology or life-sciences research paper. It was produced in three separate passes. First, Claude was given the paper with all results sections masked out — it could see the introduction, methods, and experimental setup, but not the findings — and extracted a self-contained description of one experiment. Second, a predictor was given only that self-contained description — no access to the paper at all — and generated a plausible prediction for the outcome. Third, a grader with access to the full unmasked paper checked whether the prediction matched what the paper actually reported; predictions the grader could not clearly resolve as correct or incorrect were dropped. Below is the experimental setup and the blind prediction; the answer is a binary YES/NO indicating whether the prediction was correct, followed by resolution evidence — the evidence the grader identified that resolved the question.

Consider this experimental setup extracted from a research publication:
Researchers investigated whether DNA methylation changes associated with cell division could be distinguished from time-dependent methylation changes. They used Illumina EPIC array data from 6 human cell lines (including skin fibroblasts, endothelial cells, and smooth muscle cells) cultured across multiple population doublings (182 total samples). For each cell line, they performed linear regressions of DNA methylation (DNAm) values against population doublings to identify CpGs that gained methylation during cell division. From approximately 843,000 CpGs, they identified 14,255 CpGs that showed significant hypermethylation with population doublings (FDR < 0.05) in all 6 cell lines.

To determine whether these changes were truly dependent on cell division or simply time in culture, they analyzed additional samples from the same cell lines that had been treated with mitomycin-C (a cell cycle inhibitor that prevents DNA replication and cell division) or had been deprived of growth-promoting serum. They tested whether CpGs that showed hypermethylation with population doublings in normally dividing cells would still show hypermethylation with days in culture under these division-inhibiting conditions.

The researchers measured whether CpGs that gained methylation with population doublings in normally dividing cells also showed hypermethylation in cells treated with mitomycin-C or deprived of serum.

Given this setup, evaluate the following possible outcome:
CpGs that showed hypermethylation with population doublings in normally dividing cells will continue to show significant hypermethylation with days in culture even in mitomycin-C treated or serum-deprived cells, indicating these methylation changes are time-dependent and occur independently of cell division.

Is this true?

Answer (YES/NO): YES